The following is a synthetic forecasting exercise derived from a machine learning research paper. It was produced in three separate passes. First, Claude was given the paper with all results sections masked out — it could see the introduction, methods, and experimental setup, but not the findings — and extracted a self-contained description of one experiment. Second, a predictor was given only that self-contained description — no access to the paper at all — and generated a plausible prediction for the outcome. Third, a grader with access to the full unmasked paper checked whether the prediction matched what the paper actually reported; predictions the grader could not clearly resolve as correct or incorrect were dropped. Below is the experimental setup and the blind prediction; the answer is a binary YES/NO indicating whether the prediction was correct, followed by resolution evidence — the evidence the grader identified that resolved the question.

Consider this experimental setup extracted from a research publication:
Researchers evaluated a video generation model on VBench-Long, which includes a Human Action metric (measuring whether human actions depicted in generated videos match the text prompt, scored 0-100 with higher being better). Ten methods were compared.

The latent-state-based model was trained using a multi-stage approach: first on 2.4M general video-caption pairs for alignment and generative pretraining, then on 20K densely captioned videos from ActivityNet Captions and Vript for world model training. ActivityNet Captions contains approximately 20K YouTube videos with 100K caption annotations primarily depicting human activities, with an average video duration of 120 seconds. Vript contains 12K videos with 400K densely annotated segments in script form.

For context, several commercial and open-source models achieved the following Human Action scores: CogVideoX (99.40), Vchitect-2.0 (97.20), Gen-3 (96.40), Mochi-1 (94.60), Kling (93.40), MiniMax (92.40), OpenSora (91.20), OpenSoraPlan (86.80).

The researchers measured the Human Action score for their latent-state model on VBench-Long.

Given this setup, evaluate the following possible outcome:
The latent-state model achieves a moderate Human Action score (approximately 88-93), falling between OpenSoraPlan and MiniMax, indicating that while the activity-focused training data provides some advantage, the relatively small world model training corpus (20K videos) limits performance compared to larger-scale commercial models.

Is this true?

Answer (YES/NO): NO